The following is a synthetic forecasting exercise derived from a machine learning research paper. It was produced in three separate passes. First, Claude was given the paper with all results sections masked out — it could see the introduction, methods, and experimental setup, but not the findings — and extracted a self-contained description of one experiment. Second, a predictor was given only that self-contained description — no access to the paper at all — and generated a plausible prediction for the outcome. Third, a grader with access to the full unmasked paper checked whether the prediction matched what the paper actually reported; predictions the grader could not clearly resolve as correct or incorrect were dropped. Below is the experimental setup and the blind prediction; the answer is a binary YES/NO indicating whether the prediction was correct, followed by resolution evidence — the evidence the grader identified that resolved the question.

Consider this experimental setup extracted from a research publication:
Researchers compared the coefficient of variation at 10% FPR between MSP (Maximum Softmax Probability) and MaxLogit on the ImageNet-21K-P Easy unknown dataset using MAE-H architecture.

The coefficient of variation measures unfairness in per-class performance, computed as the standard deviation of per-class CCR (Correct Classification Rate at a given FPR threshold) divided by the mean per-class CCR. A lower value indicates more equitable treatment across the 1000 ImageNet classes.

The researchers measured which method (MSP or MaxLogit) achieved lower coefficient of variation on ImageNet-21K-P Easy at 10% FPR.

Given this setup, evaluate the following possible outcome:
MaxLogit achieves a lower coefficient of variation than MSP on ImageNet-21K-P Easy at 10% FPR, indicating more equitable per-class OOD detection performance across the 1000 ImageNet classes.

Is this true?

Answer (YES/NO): NO